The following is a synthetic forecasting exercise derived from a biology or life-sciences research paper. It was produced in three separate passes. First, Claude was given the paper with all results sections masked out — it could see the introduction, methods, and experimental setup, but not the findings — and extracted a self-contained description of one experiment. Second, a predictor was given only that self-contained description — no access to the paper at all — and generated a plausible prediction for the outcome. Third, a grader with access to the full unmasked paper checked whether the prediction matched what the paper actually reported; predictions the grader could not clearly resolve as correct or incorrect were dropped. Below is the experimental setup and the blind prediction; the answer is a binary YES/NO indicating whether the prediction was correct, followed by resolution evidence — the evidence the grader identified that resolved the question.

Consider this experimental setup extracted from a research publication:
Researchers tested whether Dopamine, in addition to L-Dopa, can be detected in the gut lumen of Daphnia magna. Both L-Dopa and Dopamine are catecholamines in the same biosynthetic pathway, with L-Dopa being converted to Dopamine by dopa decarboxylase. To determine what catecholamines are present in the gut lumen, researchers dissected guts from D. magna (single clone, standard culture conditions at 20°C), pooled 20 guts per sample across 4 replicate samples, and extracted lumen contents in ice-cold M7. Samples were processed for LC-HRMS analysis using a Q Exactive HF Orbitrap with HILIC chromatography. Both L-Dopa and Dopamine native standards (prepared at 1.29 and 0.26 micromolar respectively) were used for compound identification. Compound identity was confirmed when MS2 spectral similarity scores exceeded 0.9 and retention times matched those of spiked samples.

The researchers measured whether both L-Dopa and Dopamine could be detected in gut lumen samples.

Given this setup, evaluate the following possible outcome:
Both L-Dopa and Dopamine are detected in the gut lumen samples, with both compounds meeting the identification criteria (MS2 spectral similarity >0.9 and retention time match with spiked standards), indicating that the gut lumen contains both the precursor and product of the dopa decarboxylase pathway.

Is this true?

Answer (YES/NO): NO